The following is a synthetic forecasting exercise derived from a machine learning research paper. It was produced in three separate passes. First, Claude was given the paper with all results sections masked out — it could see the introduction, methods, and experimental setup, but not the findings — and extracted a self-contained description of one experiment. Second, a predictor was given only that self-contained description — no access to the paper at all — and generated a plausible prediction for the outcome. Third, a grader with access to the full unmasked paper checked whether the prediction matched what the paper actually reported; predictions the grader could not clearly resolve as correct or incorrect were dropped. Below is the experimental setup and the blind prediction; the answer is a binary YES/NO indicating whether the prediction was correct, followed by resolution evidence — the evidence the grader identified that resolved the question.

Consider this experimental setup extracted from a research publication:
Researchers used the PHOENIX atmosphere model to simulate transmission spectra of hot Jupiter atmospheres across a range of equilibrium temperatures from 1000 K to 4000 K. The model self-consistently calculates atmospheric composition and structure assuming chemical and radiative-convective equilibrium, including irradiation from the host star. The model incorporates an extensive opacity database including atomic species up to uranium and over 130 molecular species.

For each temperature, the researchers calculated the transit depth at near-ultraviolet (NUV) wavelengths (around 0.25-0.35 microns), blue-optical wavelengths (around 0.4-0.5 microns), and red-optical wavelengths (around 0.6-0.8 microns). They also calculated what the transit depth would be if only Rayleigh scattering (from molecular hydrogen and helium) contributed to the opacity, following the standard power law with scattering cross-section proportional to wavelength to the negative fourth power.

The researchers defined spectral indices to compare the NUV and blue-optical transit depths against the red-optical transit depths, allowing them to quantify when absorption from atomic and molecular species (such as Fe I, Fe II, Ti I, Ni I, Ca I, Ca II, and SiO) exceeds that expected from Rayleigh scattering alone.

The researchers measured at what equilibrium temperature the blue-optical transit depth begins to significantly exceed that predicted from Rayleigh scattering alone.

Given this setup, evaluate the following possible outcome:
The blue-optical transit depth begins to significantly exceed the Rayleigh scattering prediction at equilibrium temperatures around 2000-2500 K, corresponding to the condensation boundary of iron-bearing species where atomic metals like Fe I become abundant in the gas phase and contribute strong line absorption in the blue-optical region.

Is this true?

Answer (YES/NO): YES